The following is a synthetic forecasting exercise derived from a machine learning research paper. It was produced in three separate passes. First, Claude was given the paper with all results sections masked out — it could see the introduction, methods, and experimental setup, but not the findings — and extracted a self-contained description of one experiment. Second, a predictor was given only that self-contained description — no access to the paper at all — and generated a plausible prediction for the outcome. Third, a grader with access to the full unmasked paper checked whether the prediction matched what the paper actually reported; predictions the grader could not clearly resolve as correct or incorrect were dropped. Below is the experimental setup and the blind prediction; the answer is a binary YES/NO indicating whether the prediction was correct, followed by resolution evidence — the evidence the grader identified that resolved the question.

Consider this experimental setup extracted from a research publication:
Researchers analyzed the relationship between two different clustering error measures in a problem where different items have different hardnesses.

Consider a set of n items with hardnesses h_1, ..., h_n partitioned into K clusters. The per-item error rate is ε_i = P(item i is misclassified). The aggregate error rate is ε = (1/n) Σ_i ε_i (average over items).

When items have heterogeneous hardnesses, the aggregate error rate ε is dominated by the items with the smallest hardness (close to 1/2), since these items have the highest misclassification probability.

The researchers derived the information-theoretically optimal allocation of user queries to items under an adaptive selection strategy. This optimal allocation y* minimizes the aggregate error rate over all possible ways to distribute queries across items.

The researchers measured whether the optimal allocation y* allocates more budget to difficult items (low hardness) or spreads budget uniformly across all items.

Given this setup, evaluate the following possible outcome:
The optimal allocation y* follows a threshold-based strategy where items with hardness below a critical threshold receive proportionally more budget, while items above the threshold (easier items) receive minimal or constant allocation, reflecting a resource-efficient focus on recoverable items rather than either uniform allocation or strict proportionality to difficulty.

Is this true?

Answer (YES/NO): NO